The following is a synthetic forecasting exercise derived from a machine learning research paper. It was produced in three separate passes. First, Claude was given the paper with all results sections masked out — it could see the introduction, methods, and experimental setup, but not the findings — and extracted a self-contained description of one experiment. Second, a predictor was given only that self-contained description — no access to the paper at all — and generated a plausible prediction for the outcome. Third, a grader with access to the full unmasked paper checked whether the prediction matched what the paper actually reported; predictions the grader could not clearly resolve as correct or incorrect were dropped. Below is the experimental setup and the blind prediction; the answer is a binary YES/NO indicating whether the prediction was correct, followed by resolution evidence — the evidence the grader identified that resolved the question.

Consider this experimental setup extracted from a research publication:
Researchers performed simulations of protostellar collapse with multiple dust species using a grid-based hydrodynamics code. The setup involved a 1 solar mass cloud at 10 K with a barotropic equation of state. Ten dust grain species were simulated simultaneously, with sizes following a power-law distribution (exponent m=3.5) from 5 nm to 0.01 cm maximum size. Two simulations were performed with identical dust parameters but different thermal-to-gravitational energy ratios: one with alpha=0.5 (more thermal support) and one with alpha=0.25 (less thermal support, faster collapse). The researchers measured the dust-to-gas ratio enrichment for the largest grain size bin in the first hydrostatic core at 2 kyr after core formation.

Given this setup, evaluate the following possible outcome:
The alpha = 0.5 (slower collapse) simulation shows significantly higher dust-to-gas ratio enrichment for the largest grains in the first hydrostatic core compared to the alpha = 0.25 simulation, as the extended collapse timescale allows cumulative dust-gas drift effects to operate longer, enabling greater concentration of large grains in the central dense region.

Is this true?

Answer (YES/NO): YES